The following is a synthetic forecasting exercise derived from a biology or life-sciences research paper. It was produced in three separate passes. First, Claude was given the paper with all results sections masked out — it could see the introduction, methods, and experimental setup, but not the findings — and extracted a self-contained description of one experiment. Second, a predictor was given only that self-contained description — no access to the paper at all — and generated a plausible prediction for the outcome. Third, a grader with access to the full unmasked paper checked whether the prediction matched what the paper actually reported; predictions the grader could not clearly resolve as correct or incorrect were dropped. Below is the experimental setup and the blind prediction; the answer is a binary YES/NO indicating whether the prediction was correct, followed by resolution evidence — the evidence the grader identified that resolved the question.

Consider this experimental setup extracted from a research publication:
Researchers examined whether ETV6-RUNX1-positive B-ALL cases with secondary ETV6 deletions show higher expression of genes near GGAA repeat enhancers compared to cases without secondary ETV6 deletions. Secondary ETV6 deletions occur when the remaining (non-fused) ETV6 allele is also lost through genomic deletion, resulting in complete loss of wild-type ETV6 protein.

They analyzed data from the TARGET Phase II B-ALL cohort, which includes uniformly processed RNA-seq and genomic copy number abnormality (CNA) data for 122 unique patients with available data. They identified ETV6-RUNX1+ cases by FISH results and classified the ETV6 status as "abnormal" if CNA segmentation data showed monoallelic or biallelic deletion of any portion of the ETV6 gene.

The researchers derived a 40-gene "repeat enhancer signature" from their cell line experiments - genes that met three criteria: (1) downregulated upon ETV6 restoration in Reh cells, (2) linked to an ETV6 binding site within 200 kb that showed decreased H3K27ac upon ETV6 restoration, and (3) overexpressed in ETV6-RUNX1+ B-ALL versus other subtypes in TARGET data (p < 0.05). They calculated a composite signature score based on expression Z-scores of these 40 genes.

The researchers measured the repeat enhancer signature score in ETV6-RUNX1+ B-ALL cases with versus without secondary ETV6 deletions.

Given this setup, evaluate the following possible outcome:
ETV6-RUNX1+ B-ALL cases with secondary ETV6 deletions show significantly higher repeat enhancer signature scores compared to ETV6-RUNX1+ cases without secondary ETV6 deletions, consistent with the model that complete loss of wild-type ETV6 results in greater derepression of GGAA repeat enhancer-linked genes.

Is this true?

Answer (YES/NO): YES